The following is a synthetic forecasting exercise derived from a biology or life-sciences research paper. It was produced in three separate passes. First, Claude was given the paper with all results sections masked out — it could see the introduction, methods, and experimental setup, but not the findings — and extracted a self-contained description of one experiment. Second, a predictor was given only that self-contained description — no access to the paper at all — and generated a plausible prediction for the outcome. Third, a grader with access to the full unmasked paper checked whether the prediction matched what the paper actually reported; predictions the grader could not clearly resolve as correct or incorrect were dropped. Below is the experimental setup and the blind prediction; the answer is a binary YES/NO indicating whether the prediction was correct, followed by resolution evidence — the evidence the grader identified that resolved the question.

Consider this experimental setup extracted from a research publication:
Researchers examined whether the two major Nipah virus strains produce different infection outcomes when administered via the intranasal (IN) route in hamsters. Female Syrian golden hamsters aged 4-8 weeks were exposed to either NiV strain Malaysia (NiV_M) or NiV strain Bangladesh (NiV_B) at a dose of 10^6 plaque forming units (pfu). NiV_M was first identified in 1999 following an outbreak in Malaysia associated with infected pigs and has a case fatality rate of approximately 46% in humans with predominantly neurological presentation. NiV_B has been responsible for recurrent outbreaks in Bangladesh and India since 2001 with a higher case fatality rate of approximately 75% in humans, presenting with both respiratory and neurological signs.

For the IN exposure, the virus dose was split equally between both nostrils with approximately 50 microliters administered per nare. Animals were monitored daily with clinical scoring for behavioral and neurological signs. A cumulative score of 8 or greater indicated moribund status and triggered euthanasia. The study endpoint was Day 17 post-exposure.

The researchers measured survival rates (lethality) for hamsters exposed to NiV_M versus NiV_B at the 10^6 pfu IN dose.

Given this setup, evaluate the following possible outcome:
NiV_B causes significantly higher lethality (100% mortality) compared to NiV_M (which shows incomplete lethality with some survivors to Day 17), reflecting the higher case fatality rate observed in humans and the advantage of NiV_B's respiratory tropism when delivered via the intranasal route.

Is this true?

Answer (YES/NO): NO